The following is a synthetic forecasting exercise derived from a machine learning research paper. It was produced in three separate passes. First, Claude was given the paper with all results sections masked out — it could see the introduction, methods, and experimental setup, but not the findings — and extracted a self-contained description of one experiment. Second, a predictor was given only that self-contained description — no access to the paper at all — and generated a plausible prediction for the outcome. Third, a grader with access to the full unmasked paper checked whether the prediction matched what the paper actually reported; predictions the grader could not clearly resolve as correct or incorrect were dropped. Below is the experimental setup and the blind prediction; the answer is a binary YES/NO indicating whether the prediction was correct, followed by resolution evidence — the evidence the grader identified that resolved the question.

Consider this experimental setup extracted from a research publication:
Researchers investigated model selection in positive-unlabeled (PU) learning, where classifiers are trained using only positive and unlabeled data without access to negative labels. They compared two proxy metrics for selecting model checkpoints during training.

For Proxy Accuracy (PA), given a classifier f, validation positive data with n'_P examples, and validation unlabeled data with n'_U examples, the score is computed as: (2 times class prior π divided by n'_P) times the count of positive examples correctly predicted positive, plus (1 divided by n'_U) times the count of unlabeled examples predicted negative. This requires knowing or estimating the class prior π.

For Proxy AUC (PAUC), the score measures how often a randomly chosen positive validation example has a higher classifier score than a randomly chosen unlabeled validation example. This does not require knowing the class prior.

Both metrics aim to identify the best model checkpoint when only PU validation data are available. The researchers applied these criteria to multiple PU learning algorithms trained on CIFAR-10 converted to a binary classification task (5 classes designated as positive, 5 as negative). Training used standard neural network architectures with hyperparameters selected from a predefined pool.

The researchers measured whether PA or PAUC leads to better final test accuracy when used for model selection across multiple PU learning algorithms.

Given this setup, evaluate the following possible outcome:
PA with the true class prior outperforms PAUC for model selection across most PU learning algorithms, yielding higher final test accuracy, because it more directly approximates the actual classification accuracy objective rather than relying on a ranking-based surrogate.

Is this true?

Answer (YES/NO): NO